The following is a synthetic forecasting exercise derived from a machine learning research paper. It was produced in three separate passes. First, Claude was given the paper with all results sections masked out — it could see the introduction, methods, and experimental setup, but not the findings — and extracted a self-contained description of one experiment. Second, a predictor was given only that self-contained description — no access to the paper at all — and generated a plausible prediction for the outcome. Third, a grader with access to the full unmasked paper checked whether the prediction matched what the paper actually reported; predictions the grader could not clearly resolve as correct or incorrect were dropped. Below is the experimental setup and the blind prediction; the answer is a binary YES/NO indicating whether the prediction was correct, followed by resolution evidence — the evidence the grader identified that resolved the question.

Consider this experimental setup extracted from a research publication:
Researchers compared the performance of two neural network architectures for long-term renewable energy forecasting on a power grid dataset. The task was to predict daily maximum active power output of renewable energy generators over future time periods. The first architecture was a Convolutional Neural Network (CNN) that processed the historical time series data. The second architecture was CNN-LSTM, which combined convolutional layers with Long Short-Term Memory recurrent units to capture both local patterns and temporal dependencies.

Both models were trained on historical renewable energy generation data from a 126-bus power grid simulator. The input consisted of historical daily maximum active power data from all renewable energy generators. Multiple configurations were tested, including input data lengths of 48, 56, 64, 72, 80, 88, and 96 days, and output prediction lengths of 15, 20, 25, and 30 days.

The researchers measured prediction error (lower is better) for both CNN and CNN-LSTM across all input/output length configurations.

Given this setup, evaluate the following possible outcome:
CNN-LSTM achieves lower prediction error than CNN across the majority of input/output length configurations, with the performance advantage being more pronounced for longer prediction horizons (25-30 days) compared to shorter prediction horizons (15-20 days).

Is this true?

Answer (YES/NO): NO